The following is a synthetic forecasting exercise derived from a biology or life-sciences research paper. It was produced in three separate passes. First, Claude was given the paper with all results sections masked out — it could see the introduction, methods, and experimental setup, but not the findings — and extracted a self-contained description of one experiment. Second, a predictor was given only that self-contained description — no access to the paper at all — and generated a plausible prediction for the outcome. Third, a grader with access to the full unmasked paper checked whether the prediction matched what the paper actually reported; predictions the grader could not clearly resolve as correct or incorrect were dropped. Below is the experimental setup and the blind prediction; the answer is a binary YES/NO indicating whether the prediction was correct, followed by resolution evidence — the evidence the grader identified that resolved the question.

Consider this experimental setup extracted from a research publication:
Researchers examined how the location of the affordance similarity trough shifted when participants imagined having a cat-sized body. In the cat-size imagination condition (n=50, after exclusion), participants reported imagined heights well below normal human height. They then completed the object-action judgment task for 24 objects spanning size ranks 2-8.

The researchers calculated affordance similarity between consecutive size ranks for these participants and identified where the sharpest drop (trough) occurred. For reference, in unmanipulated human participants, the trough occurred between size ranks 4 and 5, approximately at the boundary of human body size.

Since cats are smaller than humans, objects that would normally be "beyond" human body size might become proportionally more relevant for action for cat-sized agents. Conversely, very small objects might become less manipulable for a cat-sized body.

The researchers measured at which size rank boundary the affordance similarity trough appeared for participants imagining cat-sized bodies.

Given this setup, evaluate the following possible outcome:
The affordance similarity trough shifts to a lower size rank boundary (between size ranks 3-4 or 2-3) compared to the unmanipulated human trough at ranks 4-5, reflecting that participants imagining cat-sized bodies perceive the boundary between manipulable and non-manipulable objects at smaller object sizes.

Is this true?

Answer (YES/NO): YES